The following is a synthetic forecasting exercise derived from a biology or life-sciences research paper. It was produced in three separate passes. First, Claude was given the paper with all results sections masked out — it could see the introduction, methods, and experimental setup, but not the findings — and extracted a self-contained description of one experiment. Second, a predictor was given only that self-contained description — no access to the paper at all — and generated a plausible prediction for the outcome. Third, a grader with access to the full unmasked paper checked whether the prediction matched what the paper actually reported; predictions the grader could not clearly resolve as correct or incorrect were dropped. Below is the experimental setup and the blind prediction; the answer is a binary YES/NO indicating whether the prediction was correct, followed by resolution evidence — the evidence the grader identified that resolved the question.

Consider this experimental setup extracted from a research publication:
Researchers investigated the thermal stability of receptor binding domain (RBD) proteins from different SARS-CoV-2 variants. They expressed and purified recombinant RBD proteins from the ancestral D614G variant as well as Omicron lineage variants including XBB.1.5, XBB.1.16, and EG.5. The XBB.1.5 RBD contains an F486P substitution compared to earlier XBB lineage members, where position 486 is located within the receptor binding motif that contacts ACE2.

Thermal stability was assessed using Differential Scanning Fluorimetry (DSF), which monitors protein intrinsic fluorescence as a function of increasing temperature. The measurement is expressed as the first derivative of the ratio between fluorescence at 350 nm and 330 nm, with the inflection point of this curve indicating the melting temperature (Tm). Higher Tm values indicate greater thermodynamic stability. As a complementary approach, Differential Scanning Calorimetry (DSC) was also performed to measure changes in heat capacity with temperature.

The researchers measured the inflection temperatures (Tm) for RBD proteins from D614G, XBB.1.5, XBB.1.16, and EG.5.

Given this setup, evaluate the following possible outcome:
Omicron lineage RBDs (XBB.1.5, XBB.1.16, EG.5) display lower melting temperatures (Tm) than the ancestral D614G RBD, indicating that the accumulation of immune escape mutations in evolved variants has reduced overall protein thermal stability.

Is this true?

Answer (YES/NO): NO